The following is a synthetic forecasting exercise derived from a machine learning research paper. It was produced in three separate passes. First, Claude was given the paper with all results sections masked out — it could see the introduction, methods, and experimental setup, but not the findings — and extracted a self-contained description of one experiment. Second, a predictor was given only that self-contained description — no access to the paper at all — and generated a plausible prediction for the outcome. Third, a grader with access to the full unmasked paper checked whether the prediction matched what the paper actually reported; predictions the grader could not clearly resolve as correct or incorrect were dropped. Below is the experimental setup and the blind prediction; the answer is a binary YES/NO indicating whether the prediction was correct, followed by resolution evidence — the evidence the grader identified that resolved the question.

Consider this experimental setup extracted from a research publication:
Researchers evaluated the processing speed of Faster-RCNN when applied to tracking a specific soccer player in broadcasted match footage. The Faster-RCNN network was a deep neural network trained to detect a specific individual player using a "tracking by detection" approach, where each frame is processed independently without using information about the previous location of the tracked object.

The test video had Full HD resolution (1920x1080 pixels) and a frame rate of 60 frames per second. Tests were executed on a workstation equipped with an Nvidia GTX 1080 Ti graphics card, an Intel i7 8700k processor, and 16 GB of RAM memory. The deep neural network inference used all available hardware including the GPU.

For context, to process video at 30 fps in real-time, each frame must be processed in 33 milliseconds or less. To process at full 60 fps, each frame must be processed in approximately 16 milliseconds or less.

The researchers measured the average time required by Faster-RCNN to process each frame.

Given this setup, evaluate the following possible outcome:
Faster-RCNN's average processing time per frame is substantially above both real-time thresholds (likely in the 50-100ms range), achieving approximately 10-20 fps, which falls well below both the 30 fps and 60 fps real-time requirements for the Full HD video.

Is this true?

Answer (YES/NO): NO